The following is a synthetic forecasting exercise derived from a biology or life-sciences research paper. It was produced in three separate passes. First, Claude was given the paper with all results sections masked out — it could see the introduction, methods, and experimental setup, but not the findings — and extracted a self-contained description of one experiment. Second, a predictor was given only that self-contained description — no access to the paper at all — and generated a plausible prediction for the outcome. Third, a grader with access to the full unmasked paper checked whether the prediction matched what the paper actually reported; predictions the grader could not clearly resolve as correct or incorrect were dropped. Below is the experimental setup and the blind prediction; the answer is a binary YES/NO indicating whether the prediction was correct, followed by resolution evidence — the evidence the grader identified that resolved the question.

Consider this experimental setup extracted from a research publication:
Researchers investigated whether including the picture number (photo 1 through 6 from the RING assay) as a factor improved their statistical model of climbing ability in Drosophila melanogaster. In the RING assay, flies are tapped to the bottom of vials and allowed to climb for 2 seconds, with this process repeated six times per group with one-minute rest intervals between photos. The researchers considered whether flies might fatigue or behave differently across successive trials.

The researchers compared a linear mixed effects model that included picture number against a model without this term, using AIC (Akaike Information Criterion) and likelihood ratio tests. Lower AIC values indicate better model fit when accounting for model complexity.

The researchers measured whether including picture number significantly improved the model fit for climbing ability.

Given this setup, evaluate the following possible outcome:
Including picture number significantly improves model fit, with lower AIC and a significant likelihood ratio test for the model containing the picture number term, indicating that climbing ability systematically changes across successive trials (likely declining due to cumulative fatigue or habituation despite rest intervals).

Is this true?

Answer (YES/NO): NO